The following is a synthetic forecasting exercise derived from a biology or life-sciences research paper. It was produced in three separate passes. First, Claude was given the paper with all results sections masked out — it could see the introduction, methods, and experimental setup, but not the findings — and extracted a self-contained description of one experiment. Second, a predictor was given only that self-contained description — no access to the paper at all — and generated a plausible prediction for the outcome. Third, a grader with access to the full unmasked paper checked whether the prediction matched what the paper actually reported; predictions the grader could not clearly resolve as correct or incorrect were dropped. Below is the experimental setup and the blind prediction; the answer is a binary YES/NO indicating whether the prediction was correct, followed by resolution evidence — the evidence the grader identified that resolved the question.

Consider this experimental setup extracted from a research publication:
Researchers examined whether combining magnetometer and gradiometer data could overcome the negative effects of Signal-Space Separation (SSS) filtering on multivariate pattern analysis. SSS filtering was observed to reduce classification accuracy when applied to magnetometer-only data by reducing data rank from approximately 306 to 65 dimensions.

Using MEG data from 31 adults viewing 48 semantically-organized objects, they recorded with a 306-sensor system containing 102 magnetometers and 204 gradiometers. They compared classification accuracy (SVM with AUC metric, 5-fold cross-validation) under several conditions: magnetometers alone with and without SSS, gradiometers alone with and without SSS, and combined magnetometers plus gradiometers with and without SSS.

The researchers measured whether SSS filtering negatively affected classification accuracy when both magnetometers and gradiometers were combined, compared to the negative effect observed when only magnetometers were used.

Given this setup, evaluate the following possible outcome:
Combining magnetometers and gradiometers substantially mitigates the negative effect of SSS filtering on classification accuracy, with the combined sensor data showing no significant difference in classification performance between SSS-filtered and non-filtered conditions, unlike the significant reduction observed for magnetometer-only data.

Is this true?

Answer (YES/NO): YES